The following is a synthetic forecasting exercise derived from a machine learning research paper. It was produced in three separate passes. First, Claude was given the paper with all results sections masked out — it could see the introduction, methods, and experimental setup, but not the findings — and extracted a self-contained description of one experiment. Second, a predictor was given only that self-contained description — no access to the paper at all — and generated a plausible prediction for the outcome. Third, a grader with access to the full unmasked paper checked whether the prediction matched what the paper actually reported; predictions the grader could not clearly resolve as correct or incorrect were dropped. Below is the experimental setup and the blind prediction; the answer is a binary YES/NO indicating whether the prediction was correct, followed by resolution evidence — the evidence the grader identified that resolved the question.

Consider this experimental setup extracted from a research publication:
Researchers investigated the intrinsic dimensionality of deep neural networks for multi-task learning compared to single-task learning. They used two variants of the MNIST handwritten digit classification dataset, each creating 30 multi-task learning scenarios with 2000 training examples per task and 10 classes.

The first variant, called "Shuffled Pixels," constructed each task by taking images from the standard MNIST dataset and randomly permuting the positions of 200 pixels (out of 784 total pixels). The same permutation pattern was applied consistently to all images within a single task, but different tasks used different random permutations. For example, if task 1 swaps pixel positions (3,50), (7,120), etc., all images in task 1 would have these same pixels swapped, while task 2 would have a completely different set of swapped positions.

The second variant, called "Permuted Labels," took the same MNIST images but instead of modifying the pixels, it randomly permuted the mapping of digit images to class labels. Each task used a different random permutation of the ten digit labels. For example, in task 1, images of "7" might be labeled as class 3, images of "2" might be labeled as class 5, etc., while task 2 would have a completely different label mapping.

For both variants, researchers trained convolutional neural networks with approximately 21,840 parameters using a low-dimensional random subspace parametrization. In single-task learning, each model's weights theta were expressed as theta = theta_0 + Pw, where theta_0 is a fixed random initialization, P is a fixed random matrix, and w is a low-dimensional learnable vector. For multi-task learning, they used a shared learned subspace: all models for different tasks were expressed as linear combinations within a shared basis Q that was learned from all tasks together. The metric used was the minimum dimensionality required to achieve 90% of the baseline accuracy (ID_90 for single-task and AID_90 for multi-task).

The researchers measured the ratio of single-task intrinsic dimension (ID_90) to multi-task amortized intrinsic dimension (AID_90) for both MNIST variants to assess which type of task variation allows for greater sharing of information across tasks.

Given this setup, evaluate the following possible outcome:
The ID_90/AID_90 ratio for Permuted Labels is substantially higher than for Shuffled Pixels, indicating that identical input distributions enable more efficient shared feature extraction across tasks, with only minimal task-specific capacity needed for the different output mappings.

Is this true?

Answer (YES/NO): NO